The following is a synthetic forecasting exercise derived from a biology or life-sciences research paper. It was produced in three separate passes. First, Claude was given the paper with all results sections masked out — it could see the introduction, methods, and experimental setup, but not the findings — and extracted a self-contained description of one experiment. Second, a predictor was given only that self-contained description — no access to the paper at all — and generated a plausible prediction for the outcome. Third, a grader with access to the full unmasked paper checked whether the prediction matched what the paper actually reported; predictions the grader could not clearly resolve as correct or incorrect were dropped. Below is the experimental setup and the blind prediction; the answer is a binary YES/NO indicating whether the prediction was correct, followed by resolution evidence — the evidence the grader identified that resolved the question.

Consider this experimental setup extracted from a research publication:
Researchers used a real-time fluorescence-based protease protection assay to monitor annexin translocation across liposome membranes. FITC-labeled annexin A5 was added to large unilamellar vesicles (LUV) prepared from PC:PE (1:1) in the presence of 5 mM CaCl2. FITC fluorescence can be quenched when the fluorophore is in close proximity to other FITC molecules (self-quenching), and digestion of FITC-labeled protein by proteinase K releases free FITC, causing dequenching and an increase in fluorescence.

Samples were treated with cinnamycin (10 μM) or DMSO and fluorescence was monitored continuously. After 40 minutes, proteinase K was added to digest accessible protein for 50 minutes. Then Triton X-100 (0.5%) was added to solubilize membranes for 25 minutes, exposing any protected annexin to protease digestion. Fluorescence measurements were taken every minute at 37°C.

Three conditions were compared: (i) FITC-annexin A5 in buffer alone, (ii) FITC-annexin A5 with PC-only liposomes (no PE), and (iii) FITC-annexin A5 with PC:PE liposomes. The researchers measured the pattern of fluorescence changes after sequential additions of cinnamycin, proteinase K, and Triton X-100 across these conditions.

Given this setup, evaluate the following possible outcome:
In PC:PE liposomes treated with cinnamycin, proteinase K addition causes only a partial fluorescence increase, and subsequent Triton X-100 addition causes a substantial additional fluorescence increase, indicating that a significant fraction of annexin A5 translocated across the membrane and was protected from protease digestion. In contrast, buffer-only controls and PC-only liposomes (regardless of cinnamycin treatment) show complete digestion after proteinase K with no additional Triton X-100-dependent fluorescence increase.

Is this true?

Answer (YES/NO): YES